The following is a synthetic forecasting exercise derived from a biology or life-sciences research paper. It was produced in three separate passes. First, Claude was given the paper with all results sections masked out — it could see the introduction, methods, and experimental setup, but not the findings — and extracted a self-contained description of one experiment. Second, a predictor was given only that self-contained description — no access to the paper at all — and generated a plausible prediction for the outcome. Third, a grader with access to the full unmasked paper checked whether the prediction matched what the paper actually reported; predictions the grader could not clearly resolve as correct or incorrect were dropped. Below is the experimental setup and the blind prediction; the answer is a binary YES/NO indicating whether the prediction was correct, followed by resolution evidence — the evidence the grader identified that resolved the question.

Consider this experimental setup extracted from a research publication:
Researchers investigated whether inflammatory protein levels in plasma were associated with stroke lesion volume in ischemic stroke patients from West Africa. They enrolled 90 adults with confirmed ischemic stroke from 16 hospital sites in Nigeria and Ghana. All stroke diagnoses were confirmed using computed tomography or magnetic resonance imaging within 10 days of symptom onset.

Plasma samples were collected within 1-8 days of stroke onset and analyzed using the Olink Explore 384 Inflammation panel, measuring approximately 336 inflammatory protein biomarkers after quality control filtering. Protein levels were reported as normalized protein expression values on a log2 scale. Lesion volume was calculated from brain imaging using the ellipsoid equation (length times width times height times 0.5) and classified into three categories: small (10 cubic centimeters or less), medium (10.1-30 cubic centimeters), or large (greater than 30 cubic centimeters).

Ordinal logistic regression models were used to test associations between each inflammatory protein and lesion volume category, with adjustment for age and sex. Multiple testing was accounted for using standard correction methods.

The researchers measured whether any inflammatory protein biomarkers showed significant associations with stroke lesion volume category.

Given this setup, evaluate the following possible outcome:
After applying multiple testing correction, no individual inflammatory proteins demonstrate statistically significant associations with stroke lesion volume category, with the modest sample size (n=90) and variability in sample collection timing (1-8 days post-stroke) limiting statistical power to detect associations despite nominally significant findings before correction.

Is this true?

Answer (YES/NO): YES